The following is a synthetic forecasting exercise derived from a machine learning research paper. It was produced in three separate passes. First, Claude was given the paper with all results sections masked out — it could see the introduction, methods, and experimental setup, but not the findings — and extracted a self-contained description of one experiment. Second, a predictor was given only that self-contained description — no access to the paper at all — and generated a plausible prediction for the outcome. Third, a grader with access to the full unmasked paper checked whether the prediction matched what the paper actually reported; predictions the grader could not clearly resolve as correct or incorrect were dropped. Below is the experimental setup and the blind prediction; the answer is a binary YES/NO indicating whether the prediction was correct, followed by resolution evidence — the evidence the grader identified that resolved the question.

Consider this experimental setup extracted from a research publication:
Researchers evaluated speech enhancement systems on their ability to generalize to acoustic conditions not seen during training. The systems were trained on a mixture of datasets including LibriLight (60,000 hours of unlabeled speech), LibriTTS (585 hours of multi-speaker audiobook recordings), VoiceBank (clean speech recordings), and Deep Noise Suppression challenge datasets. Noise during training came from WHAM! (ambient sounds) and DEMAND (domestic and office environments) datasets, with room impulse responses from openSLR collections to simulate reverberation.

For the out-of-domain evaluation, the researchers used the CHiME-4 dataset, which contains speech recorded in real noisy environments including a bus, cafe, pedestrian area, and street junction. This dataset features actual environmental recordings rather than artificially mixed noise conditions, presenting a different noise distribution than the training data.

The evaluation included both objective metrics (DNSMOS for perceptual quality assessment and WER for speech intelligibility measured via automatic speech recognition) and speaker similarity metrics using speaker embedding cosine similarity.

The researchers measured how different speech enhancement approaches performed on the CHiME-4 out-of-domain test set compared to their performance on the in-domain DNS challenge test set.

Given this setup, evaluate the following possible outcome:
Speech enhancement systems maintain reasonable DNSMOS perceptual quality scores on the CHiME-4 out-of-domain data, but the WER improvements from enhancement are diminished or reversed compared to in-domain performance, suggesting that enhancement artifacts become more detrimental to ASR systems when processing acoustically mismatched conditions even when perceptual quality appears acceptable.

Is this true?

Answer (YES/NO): NO